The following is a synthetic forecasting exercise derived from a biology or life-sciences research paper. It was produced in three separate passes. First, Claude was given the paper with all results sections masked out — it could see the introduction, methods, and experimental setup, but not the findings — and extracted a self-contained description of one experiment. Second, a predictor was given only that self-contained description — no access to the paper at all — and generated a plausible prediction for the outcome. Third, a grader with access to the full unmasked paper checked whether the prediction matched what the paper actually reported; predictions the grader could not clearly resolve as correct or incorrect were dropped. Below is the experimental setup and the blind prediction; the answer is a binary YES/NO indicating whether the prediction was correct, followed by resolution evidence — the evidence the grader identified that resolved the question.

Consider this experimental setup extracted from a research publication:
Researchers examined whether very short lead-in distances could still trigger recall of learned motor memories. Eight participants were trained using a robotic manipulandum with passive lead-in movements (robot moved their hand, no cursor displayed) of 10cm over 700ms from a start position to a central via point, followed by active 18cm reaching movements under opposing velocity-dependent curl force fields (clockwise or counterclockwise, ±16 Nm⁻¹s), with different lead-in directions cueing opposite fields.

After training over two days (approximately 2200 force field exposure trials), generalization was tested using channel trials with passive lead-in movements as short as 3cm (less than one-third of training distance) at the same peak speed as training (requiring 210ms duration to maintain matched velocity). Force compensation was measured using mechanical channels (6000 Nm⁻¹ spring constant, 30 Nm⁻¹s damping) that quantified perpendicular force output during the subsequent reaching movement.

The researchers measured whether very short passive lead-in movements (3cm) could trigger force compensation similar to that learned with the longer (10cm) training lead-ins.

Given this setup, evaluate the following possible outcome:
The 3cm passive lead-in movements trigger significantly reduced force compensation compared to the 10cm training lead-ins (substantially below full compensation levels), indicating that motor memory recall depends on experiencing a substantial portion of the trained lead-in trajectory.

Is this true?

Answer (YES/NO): YES